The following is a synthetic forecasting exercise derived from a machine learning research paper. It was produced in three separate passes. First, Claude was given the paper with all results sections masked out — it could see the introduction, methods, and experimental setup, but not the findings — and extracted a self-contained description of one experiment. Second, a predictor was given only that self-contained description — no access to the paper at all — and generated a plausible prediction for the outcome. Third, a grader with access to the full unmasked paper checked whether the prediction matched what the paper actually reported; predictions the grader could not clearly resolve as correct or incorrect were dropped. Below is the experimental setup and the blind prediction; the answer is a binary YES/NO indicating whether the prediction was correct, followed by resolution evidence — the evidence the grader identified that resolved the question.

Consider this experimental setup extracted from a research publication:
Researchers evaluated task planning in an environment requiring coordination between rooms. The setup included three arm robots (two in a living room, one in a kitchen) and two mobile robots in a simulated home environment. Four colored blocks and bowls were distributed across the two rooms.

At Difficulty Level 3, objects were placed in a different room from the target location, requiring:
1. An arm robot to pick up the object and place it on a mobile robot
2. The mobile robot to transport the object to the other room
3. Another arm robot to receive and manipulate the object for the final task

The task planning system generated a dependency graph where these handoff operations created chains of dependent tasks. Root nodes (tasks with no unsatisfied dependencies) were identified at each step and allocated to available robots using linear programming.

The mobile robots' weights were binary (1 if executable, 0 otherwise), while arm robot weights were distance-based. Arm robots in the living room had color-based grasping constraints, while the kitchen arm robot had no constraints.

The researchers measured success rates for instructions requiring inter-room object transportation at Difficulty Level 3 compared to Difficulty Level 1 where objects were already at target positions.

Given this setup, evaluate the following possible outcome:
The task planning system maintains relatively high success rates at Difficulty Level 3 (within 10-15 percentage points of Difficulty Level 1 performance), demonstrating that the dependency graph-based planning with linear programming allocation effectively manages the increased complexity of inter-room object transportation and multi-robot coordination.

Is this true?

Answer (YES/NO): NO